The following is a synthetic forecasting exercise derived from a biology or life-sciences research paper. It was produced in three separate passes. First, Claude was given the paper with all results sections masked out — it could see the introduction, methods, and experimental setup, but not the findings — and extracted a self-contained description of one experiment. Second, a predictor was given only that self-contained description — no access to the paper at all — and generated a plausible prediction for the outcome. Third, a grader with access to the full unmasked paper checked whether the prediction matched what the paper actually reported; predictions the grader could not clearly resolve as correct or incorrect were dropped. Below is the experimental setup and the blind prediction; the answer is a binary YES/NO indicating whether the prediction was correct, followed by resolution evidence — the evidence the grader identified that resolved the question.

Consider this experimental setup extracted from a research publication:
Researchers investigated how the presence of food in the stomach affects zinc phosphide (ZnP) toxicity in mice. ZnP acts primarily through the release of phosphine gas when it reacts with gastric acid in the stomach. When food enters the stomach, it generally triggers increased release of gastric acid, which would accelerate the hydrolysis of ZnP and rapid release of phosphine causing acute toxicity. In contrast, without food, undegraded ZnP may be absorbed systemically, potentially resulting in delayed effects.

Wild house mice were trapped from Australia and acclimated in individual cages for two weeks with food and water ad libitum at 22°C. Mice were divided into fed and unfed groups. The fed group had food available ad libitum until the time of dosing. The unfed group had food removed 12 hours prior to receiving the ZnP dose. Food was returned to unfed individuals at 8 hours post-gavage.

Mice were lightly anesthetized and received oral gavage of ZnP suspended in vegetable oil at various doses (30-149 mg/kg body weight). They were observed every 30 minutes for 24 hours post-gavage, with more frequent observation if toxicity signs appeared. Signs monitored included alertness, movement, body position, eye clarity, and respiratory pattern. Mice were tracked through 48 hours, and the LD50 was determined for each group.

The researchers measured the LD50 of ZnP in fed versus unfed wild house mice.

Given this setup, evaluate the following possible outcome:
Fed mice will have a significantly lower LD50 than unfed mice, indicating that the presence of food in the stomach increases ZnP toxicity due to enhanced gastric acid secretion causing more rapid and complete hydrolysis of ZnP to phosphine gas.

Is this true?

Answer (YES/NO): NO